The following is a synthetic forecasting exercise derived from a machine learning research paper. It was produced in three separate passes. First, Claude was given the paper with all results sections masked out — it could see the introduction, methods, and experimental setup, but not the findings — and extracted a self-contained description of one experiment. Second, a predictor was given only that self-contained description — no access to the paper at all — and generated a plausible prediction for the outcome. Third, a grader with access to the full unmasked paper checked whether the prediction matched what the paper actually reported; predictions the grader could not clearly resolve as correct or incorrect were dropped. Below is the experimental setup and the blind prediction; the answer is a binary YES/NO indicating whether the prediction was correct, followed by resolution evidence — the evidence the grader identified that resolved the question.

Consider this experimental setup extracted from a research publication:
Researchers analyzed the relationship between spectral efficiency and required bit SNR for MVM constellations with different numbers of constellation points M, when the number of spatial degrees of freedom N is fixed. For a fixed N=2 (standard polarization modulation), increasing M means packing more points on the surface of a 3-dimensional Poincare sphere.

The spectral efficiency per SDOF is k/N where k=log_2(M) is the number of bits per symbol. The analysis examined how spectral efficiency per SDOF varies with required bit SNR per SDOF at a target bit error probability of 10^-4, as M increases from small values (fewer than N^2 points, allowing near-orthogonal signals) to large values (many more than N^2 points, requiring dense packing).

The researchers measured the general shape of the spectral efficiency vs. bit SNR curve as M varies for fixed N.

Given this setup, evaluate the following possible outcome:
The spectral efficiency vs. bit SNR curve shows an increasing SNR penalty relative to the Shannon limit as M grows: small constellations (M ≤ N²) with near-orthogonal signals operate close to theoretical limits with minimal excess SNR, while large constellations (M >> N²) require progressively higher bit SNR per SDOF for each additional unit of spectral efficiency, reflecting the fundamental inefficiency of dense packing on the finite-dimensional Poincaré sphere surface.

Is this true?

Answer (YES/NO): NO